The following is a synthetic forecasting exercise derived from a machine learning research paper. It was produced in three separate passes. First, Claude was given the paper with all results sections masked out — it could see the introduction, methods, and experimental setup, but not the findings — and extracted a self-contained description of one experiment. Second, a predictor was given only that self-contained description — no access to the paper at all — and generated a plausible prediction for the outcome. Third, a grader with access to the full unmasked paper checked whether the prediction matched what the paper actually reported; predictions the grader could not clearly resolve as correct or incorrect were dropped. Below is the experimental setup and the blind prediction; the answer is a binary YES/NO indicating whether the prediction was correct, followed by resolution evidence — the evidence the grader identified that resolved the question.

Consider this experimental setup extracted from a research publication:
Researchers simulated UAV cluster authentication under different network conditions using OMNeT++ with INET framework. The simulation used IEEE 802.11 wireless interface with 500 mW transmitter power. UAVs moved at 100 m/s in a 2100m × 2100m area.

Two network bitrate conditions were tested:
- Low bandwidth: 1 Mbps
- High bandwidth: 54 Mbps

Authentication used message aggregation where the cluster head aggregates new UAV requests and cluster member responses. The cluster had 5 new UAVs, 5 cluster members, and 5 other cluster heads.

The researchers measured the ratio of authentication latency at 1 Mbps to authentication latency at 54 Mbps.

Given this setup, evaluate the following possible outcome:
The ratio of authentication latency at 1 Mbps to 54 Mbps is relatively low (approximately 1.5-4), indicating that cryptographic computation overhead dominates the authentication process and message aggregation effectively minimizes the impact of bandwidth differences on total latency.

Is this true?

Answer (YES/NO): NO